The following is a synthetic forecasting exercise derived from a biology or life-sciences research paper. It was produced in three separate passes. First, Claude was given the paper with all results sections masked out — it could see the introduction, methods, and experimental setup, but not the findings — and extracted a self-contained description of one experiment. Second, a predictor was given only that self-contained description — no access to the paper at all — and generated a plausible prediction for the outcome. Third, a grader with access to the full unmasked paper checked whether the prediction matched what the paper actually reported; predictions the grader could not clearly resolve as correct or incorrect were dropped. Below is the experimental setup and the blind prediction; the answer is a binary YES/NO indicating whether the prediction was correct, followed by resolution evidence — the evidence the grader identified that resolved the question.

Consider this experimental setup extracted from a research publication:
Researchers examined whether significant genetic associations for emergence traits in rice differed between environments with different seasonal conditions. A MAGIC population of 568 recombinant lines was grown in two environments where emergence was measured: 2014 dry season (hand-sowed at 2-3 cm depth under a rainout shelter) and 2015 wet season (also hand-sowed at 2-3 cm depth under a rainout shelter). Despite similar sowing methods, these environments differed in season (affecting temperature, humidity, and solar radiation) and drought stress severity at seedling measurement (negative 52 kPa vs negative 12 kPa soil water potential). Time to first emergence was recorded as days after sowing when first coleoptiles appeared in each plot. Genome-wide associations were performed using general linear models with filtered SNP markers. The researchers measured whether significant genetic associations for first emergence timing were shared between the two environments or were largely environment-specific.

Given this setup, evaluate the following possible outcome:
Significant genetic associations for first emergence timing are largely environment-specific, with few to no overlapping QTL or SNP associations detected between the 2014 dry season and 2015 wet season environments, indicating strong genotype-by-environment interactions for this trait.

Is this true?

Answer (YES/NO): NO